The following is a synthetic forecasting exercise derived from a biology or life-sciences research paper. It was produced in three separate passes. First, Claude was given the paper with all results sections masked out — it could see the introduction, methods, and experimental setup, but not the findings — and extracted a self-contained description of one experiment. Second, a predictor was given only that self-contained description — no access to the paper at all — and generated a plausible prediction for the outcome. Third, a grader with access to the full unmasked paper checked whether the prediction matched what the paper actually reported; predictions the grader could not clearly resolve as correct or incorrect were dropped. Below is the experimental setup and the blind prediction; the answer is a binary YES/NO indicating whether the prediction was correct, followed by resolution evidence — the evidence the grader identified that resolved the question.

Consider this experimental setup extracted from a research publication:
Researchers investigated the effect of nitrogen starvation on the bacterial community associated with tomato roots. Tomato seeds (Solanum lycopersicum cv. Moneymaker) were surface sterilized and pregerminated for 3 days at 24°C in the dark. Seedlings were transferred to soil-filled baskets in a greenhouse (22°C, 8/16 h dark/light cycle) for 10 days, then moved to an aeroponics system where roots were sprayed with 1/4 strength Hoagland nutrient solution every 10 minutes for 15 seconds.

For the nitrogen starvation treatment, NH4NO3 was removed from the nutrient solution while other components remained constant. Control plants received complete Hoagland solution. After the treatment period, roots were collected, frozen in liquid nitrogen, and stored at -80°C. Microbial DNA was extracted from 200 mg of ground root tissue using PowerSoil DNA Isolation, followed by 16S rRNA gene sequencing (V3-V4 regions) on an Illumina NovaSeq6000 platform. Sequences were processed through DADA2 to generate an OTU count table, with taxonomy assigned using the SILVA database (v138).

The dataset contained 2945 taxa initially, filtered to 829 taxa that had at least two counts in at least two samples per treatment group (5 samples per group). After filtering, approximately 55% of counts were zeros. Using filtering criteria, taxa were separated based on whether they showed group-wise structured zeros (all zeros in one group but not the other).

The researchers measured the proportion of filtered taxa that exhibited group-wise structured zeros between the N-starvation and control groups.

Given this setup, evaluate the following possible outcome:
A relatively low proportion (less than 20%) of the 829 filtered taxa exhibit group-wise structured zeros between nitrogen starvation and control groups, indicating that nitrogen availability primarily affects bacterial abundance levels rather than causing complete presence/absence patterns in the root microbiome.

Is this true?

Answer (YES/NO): NO